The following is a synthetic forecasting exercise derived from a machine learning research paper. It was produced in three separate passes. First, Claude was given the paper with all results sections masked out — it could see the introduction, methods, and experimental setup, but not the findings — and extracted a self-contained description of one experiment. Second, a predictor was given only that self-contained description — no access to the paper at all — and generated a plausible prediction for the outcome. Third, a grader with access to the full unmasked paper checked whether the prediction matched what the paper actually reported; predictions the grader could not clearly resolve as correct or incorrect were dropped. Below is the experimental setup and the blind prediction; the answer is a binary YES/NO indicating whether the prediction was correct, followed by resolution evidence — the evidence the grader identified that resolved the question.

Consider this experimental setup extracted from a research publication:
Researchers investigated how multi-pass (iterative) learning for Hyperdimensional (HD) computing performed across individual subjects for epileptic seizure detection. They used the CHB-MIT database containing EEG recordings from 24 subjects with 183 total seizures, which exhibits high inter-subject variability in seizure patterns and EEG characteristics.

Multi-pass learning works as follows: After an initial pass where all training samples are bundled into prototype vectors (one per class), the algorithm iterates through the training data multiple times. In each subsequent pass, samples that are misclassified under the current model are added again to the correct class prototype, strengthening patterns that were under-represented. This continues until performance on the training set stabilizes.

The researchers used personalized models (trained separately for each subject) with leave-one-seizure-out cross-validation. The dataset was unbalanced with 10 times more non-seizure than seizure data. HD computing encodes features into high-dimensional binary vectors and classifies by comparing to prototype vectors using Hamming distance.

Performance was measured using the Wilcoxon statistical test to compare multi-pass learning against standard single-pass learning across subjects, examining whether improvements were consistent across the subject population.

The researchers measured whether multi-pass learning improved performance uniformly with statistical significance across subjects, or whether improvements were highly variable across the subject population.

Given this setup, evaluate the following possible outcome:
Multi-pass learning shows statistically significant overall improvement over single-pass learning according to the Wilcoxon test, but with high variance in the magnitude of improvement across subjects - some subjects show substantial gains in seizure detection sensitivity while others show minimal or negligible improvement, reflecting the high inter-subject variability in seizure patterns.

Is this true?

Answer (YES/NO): NO